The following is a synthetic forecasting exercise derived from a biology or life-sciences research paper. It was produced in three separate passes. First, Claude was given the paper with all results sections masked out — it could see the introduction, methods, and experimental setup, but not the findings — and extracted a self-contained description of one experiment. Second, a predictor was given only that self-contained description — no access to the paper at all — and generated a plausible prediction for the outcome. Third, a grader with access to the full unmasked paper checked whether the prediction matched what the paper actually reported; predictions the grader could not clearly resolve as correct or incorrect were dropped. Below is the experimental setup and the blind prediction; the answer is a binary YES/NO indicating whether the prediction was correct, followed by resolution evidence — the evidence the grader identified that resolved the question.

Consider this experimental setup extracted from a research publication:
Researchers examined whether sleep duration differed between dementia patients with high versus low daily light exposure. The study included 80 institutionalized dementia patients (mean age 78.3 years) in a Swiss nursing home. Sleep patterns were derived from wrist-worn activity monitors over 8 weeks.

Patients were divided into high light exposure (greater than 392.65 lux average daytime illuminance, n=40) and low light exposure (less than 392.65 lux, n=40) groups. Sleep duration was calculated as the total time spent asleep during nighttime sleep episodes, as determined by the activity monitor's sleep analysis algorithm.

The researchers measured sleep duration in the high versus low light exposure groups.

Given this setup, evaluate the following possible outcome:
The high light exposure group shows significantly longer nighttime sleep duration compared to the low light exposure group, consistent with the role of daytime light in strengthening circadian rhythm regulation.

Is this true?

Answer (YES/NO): NO